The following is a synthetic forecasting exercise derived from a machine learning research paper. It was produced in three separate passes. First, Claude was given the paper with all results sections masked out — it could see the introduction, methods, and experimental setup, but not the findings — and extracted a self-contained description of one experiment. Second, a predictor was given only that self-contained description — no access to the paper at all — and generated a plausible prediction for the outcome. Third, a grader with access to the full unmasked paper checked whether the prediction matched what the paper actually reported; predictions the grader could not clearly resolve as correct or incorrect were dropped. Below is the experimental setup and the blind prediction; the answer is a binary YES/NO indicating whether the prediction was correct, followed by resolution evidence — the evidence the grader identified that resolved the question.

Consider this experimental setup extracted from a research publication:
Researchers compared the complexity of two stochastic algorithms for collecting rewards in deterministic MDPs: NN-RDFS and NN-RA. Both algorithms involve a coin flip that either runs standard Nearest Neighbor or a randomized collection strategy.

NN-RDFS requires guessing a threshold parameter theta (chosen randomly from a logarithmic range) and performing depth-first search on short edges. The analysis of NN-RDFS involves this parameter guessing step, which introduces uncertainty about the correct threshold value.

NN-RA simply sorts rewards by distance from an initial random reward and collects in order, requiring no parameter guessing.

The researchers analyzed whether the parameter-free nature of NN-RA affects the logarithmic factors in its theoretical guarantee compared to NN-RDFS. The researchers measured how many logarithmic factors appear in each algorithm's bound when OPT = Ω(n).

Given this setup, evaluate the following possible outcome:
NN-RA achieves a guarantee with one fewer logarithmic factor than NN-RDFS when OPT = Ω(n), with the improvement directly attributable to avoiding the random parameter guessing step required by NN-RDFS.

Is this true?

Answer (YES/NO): YES